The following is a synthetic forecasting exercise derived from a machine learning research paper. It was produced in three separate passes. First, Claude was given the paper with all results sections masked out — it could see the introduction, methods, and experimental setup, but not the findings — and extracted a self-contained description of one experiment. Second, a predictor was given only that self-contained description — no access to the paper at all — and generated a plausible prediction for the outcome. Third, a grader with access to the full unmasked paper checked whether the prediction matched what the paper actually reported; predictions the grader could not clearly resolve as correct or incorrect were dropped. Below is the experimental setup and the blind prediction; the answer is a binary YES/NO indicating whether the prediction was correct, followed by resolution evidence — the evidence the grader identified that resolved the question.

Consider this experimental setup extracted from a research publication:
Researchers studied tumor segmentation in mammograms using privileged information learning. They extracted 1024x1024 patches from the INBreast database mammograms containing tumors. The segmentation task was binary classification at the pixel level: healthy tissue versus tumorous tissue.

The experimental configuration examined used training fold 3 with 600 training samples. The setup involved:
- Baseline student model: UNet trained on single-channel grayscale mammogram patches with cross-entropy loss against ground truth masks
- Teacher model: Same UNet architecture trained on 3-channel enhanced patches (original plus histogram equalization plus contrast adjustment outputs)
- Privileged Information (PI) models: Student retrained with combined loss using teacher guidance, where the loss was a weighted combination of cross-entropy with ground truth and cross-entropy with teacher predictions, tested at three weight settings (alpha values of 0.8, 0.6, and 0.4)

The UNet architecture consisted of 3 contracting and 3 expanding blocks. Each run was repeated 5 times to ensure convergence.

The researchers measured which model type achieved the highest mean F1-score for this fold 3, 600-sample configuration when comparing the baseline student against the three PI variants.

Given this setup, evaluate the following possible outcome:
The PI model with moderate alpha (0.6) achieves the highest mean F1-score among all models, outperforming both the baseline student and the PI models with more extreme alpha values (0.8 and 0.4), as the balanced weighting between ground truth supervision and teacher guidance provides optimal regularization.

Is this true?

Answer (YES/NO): NO